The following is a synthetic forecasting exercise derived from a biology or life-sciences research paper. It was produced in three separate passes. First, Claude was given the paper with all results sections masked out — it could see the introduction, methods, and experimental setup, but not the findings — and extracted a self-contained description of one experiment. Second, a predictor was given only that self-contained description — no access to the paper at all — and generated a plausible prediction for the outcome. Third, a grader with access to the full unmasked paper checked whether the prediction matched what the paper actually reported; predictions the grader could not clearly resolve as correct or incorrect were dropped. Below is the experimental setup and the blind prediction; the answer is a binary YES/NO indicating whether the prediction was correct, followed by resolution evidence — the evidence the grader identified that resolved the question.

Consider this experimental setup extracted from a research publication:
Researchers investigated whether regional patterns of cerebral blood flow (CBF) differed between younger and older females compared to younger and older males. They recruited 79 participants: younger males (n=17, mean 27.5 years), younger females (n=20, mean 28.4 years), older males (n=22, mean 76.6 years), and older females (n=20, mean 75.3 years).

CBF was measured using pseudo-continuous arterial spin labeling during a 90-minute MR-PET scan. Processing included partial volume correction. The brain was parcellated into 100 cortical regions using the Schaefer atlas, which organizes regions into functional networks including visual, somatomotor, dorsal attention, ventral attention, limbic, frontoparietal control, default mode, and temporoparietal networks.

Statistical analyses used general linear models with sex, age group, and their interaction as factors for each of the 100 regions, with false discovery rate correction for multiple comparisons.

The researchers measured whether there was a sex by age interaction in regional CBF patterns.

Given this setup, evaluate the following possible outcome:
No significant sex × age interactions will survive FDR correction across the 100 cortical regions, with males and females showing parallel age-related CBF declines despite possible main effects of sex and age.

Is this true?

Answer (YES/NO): YES